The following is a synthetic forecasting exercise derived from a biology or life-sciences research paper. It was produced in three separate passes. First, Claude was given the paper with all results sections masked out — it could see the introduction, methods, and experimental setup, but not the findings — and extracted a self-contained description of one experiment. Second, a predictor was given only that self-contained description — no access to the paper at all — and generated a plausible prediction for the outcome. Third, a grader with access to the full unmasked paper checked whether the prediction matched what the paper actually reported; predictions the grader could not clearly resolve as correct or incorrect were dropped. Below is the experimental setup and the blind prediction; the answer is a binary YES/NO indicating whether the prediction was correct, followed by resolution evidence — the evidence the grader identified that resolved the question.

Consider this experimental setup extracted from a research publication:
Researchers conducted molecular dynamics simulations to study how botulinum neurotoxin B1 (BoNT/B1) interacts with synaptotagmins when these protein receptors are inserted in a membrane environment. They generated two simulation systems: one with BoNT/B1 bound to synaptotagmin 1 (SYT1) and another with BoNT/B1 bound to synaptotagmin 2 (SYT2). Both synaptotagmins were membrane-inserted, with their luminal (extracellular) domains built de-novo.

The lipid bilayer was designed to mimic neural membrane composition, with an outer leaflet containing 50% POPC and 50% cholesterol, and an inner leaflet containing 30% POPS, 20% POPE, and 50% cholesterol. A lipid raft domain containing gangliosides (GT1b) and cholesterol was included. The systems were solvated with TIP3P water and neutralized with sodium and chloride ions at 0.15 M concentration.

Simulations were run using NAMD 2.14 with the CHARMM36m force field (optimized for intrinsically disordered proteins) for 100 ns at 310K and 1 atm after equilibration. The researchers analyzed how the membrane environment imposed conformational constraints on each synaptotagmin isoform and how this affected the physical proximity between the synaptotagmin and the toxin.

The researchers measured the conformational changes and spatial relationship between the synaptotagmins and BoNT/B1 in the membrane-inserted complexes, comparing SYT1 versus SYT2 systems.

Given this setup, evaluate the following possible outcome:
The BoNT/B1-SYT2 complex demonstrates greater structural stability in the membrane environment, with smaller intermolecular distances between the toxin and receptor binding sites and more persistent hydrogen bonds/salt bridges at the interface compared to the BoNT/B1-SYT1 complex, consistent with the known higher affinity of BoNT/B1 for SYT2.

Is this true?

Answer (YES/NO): NO